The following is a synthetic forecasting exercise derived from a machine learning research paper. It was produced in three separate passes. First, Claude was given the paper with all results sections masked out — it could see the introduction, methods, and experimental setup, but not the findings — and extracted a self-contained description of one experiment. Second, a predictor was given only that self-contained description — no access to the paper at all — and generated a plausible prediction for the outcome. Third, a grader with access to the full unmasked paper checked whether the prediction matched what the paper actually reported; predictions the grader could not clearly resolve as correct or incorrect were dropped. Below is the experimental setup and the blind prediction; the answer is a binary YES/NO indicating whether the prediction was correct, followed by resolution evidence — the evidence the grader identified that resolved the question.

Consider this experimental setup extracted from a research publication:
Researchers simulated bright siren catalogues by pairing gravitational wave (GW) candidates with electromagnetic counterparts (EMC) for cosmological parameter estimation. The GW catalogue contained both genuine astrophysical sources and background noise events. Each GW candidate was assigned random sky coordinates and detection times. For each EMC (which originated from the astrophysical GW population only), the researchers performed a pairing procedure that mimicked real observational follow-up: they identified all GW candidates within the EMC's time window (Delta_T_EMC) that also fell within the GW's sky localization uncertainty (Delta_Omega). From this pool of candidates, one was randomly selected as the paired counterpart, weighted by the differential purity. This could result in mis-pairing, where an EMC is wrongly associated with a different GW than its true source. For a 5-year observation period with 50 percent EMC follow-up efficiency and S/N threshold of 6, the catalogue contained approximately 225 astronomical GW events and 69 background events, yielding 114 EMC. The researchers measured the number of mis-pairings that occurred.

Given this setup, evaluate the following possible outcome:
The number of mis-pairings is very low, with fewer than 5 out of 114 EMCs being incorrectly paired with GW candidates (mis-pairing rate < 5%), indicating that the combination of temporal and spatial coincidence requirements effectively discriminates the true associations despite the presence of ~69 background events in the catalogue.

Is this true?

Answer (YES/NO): NO